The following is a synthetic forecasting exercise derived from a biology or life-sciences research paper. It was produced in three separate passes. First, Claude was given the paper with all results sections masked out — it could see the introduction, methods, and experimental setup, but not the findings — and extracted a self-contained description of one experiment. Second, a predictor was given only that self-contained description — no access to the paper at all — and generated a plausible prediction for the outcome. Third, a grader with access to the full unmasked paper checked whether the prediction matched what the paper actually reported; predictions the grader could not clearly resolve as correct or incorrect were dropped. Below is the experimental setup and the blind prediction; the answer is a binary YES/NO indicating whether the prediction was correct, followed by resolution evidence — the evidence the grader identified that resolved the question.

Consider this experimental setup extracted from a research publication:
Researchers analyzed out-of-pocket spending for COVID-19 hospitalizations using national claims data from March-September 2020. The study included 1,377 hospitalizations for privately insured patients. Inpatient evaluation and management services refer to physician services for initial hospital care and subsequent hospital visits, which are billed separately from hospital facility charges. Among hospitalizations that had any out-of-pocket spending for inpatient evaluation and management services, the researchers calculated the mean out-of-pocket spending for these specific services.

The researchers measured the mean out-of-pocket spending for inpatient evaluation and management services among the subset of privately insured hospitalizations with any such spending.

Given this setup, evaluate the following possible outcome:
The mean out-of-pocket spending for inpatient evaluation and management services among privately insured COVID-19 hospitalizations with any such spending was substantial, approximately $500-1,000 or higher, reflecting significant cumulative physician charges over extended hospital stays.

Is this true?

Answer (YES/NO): YES